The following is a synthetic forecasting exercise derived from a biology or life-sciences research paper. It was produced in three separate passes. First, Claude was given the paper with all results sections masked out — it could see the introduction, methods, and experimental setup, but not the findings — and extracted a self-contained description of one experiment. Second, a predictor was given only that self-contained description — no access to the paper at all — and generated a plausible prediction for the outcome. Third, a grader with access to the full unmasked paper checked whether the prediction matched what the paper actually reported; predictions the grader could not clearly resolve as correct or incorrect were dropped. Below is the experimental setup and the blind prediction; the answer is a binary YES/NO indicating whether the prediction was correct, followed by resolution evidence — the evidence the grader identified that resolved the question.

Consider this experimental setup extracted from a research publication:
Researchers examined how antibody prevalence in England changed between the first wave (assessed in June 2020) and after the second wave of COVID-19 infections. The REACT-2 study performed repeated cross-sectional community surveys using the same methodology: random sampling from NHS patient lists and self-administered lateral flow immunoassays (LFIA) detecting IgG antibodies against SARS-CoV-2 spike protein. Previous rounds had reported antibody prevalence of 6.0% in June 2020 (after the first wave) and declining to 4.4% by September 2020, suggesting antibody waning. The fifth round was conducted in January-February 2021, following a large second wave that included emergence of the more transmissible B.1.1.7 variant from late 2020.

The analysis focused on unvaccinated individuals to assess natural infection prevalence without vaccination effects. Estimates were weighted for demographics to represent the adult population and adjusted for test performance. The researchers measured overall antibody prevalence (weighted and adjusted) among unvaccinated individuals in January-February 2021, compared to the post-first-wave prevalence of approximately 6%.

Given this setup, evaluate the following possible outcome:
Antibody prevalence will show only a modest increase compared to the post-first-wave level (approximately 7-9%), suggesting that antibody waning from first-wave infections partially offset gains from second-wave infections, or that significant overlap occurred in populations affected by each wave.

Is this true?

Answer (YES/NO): NO